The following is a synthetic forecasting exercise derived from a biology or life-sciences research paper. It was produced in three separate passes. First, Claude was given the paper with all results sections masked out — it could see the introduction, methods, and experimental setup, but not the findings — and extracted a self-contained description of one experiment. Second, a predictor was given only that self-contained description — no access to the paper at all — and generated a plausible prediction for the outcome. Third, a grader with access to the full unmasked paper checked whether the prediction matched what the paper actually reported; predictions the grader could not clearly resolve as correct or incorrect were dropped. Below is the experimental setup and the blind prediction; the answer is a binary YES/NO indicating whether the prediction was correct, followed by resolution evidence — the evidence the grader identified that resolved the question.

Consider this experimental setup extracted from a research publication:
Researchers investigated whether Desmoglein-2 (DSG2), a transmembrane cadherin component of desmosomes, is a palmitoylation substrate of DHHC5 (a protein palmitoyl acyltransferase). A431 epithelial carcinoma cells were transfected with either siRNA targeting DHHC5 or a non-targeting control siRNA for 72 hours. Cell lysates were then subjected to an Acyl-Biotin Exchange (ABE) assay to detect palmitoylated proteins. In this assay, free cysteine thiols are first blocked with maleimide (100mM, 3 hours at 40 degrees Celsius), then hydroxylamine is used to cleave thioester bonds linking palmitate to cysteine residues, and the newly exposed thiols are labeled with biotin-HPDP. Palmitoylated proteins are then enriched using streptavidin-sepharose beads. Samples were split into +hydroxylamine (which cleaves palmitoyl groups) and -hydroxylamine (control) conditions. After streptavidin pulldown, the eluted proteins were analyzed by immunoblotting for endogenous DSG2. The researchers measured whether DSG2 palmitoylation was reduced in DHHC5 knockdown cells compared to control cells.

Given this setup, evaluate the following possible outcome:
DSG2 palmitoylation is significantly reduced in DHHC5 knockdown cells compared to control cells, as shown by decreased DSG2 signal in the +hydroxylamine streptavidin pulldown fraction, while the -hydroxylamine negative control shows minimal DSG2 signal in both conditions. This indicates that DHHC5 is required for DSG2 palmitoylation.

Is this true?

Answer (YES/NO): YES